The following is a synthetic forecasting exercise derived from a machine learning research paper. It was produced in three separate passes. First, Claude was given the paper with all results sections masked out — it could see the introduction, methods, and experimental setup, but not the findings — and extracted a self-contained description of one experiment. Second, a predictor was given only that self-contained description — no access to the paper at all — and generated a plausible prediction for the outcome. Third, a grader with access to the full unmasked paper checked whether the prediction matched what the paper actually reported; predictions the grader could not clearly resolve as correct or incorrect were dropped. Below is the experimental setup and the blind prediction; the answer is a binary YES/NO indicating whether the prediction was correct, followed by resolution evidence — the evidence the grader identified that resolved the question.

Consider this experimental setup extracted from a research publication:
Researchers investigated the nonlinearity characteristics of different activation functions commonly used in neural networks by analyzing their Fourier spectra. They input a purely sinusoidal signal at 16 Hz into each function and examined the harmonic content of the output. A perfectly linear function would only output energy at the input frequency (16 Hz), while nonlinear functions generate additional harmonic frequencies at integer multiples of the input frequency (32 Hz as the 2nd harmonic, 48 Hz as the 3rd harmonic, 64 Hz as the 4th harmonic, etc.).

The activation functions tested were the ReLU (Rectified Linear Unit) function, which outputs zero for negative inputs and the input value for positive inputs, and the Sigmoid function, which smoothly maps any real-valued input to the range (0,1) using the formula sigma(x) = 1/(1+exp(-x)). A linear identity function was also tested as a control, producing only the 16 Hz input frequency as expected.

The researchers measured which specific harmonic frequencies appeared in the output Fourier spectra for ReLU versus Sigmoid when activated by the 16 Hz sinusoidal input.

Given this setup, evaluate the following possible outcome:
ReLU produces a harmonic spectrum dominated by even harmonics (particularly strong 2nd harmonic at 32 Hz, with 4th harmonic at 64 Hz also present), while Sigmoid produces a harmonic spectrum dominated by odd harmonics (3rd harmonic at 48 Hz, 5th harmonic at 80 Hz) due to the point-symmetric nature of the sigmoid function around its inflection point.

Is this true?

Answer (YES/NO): YES